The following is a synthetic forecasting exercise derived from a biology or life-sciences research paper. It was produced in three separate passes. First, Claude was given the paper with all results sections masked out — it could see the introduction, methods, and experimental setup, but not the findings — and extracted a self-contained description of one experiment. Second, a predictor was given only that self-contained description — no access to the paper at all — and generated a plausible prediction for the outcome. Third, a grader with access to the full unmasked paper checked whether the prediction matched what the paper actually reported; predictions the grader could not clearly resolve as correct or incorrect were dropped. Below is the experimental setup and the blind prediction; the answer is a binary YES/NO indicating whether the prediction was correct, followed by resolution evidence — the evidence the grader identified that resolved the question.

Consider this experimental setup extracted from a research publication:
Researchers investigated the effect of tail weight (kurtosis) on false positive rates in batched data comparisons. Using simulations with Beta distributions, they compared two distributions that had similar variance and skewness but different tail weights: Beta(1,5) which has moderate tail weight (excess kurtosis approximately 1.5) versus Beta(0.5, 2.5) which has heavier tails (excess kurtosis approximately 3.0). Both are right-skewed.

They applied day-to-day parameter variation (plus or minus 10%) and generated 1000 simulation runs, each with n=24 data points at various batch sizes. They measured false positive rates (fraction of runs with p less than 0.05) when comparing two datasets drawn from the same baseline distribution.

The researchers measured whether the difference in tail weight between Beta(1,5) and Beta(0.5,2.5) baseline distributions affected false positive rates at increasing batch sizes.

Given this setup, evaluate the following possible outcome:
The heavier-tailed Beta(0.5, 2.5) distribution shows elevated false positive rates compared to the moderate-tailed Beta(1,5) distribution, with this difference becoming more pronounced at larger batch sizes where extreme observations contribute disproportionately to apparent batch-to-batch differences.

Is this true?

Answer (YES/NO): NO